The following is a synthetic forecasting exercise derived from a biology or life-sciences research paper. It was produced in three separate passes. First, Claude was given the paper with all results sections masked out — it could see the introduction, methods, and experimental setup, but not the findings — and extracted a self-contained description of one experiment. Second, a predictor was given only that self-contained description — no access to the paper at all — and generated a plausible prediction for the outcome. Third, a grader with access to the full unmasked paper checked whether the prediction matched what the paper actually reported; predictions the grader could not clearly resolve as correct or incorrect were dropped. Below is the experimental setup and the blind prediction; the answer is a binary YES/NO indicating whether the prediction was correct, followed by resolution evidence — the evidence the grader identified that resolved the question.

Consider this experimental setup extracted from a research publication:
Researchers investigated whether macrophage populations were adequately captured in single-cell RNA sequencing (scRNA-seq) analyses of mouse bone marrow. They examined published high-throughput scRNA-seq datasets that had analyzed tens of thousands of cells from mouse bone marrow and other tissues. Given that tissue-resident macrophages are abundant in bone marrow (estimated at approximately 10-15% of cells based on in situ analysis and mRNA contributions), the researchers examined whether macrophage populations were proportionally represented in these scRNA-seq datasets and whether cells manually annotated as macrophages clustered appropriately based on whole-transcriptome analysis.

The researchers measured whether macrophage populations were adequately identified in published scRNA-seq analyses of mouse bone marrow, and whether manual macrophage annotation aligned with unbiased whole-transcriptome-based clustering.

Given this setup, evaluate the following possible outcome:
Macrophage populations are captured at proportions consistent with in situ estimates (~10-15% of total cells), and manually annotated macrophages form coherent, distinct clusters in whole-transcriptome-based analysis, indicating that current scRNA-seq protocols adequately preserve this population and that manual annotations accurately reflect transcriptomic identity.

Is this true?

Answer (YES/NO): NO